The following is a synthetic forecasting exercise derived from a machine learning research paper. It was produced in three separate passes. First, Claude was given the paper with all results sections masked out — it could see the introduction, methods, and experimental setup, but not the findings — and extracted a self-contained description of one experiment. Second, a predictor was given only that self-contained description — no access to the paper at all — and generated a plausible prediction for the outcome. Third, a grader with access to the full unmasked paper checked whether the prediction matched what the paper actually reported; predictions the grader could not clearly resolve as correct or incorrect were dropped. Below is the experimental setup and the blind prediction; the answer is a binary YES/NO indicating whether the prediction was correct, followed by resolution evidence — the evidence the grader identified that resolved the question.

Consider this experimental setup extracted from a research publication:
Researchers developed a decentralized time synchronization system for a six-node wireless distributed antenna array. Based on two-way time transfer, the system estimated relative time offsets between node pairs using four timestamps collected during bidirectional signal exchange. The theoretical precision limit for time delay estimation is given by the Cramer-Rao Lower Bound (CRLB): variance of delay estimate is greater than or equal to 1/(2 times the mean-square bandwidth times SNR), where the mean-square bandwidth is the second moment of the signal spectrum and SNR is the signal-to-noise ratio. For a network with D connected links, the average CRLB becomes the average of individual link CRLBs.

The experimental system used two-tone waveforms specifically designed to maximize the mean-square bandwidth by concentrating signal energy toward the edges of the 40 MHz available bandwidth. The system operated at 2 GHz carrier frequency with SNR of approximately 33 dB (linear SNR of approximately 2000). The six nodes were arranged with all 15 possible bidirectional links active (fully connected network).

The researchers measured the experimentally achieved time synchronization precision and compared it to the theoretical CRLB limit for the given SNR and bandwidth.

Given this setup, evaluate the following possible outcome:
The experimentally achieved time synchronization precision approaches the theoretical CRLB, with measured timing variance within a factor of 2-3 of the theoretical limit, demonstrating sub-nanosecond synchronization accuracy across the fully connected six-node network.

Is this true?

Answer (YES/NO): YES